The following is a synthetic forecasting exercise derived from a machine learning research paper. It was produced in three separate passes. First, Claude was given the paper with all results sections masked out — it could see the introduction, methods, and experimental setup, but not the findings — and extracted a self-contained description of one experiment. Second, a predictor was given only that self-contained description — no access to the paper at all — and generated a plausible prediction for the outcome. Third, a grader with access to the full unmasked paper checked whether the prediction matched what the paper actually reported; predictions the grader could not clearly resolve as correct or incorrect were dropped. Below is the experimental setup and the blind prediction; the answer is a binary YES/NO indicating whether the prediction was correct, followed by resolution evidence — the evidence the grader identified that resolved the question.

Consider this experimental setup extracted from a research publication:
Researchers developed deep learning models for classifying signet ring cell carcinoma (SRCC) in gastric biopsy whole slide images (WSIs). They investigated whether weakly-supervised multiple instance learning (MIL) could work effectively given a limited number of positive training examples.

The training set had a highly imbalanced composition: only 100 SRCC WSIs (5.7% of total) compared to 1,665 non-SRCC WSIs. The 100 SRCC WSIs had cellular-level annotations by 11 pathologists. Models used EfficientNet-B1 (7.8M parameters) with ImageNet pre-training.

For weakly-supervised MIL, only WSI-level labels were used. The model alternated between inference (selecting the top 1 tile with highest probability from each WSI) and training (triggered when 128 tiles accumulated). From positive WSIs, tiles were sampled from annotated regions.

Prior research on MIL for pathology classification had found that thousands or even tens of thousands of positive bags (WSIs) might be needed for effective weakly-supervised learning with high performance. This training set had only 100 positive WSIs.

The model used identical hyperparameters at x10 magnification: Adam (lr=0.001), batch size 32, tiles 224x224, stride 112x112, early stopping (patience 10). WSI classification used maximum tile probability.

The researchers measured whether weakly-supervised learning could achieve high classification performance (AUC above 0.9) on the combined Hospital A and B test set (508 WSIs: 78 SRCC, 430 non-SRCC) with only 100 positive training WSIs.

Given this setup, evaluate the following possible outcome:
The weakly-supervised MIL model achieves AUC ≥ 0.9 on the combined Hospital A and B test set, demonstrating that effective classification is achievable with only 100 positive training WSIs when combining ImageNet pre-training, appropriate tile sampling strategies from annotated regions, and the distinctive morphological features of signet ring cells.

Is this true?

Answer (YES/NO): YES